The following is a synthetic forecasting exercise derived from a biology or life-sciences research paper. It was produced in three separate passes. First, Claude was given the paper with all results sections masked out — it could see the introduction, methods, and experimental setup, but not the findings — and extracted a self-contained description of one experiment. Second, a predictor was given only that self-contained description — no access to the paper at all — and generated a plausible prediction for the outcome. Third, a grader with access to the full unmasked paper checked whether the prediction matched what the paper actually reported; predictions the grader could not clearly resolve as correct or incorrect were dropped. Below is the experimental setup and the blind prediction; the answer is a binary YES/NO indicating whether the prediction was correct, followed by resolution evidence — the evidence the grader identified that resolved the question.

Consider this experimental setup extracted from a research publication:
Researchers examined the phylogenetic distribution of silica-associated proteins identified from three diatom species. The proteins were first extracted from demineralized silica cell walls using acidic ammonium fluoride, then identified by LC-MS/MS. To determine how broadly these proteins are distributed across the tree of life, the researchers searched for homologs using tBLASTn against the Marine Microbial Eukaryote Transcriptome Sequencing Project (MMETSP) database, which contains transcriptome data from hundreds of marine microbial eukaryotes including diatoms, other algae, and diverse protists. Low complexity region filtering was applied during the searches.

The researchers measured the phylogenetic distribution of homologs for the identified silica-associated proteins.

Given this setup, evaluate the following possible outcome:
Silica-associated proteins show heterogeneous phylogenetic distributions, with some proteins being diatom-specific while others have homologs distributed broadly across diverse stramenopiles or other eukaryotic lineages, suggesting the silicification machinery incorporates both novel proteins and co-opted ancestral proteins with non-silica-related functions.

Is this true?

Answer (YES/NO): YES